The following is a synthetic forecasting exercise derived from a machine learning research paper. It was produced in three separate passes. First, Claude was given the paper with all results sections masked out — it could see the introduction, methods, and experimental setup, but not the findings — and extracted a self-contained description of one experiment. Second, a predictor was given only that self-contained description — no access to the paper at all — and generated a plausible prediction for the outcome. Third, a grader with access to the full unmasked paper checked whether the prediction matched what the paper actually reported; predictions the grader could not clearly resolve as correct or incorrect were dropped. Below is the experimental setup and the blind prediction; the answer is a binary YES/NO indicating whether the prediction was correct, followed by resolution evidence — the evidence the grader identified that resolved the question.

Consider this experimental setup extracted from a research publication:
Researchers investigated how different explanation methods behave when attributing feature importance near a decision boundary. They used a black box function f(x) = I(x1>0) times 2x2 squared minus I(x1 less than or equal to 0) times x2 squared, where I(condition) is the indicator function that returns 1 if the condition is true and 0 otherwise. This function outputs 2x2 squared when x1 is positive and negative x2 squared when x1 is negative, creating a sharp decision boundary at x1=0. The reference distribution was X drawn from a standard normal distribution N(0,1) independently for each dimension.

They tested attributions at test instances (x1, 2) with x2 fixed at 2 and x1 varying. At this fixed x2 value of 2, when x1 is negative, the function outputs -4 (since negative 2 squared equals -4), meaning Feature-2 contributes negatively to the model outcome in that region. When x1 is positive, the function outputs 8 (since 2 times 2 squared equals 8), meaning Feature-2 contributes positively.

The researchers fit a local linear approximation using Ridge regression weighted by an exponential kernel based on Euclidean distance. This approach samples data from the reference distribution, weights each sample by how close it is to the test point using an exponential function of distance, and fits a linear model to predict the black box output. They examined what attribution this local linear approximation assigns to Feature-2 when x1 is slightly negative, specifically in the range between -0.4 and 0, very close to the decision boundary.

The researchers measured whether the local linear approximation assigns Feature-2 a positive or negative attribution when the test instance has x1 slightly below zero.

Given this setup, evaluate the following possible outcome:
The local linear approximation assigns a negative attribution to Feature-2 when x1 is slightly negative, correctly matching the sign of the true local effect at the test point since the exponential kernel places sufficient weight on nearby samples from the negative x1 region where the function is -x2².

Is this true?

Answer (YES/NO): NO